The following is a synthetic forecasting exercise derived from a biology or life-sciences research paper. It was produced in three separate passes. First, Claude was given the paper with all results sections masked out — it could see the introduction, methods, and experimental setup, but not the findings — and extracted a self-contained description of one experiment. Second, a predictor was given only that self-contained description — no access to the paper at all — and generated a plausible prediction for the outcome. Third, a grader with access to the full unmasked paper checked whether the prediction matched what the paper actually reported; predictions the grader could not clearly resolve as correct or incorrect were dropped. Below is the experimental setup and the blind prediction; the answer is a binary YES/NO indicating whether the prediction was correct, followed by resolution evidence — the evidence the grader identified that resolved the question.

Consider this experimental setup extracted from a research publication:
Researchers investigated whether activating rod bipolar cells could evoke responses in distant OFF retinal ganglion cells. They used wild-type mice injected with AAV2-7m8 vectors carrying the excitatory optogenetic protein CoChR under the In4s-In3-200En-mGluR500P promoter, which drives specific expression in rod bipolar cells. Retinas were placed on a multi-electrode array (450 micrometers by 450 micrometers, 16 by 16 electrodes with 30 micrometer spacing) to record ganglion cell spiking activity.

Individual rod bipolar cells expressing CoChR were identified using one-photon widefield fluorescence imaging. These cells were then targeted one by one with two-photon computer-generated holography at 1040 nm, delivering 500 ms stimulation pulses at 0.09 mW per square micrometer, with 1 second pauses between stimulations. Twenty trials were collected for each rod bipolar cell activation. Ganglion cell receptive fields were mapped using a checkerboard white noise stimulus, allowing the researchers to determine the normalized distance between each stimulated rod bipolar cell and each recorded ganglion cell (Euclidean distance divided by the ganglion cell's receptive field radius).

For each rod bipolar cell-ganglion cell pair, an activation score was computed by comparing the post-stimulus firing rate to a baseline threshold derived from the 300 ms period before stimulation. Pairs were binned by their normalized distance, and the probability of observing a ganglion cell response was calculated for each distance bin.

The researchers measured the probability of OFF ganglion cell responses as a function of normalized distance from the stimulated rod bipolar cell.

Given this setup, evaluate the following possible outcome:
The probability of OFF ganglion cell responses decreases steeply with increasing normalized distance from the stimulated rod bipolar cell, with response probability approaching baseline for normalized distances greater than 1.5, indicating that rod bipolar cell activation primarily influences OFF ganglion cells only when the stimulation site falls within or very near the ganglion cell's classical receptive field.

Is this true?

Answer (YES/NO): NO